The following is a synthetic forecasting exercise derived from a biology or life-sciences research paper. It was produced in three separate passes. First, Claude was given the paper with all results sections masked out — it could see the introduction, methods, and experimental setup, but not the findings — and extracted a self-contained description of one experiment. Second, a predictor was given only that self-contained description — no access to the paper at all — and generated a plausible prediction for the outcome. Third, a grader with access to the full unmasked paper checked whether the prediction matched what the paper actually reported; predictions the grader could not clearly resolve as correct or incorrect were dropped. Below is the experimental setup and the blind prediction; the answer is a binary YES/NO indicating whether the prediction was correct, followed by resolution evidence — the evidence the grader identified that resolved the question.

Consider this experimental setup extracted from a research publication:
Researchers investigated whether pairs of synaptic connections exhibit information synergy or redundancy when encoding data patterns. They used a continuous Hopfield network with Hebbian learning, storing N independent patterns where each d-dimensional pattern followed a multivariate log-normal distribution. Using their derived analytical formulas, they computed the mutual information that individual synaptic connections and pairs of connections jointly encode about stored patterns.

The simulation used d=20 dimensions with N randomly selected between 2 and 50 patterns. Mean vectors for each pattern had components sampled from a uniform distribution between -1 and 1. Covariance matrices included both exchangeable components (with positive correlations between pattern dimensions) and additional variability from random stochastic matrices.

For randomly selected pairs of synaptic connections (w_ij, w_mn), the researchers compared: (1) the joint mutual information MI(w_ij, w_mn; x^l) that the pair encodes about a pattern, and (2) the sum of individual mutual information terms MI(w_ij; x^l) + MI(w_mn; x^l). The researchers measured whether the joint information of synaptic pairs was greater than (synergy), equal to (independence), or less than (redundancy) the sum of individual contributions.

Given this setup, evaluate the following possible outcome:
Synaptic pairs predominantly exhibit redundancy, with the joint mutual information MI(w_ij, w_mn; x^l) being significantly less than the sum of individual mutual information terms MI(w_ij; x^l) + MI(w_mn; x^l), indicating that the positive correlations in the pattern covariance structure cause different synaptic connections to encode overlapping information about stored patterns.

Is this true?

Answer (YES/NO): NO